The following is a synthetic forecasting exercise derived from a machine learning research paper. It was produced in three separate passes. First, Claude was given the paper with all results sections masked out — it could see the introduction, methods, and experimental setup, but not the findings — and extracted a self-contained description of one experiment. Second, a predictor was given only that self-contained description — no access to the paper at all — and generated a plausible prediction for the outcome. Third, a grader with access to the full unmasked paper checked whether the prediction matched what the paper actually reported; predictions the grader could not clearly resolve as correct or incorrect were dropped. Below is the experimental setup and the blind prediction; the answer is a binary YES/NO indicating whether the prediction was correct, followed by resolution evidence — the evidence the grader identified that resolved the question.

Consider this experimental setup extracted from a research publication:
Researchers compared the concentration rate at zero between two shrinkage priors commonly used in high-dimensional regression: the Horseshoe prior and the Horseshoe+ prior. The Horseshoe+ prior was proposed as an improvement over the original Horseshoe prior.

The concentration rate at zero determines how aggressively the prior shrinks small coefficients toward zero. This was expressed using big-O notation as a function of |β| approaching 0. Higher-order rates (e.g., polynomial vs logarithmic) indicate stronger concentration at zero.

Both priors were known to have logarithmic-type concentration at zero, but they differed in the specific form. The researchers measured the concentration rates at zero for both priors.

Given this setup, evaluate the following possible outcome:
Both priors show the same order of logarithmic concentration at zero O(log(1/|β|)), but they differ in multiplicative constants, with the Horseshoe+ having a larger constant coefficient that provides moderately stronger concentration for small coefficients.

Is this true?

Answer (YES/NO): NO